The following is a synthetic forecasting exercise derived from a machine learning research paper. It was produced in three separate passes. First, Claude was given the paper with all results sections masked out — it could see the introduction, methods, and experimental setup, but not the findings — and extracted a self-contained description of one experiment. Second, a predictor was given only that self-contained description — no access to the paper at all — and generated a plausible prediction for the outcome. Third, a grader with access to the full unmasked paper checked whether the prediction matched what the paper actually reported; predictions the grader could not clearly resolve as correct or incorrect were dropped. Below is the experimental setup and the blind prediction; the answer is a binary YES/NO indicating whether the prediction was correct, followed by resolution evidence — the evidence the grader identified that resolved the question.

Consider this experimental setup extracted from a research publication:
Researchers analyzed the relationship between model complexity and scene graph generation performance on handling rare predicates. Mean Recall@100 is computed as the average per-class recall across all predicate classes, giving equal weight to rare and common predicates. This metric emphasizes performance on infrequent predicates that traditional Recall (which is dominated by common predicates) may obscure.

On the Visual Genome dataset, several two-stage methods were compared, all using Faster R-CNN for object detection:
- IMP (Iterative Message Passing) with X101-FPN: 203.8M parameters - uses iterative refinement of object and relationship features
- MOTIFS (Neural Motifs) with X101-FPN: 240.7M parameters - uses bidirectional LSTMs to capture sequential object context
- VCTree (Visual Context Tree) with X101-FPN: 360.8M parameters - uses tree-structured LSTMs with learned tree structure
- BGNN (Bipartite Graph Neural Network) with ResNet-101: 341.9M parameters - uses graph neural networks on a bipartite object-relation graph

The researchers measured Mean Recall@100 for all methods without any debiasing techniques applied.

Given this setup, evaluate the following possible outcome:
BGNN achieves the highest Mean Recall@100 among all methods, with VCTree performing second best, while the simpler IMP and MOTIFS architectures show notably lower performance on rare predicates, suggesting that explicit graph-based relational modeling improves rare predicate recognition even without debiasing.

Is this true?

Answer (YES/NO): YES